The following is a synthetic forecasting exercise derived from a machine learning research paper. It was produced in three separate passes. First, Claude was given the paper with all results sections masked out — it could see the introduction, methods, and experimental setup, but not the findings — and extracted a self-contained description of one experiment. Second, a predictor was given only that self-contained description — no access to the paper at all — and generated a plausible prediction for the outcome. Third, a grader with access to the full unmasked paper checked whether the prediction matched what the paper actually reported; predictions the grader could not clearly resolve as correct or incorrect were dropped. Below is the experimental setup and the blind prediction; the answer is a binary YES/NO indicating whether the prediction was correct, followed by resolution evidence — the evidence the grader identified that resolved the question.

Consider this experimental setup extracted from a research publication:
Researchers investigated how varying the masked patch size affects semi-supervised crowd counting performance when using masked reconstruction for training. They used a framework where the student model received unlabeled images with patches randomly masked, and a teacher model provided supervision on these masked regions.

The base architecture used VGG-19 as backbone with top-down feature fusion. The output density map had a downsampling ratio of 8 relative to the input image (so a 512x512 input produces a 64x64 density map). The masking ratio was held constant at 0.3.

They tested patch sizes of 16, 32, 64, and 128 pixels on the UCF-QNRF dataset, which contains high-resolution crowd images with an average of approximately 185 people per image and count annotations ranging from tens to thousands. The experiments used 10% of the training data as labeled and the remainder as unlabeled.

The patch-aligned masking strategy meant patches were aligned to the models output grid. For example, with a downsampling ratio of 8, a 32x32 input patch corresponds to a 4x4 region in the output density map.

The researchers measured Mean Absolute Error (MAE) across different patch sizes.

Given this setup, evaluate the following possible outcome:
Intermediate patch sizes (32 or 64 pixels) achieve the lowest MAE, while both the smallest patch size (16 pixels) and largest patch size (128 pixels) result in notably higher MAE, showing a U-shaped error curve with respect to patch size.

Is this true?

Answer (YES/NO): NO